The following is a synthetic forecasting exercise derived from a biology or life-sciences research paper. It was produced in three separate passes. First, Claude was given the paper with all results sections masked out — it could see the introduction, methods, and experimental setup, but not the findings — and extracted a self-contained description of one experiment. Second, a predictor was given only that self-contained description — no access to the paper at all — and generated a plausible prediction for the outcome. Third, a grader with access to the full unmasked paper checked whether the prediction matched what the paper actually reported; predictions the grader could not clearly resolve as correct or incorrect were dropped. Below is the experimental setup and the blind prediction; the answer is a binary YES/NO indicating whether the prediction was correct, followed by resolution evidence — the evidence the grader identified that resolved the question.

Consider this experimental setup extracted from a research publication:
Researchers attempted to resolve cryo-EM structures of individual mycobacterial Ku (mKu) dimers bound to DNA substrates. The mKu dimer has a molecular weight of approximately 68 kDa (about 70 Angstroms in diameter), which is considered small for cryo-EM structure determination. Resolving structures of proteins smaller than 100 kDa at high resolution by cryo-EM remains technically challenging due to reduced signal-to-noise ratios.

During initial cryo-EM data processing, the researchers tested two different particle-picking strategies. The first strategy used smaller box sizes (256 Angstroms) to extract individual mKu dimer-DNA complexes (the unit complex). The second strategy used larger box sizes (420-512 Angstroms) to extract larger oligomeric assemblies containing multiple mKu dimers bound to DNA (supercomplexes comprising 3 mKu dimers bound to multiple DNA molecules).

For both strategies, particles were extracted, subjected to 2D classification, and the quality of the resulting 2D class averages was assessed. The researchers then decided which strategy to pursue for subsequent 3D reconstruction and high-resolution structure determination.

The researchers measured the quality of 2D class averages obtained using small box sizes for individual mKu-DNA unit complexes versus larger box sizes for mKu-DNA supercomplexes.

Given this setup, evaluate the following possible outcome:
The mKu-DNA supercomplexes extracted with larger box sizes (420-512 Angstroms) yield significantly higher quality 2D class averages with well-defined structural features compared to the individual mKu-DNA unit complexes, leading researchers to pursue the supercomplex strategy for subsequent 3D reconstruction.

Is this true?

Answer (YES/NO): YES